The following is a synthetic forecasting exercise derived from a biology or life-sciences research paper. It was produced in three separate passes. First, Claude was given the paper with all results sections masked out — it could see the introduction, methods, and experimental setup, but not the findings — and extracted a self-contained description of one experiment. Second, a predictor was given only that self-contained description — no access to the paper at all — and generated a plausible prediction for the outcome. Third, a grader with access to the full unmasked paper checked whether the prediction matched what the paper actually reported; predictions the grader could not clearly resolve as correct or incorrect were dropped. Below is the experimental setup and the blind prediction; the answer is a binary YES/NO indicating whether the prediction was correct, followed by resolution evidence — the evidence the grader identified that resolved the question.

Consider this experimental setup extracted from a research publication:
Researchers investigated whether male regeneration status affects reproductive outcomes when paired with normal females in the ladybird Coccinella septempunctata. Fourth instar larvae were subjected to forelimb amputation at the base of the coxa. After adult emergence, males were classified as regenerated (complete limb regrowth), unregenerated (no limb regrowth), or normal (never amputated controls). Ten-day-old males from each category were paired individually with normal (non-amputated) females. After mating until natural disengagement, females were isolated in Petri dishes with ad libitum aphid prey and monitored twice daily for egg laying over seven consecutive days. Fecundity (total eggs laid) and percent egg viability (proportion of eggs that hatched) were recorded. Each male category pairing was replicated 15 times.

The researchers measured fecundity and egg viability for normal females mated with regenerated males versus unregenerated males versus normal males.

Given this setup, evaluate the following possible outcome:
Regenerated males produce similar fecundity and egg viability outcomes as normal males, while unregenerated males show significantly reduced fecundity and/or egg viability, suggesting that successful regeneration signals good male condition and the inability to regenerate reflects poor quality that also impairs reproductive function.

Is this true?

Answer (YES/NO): NO